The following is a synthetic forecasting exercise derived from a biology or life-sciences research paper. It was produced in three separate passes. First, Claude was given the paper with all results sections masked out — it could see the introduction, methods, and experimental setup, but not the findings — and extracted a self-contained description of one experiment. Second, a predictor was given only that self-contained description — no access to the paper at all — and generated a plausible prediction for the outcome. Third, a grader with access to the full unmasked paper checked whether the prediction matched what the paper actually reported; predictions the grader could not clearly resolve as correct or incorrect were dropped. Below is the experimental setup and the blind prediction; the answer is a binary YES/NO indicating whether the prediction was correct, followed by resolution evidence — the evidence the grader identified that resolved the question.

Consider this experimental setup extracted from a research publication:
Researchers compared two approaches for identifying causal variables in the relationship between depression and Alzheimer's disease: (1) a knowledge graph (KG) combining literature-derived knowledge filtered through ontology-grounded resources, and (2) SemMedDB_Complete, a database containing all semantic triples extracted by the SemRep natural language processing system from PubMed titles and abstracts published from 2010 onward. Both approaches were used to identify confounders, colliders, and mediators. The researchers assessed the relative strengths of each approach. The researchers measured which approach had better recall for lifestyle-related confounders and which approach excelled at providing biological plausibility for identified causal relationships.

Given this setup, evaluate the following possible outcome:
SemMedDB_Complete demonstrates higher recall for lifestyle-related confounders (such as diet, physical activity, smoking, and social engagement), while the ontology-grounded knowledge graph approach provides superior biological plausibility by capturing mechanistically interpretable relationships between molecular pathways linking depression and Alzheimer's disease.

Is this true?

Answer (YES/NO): YES